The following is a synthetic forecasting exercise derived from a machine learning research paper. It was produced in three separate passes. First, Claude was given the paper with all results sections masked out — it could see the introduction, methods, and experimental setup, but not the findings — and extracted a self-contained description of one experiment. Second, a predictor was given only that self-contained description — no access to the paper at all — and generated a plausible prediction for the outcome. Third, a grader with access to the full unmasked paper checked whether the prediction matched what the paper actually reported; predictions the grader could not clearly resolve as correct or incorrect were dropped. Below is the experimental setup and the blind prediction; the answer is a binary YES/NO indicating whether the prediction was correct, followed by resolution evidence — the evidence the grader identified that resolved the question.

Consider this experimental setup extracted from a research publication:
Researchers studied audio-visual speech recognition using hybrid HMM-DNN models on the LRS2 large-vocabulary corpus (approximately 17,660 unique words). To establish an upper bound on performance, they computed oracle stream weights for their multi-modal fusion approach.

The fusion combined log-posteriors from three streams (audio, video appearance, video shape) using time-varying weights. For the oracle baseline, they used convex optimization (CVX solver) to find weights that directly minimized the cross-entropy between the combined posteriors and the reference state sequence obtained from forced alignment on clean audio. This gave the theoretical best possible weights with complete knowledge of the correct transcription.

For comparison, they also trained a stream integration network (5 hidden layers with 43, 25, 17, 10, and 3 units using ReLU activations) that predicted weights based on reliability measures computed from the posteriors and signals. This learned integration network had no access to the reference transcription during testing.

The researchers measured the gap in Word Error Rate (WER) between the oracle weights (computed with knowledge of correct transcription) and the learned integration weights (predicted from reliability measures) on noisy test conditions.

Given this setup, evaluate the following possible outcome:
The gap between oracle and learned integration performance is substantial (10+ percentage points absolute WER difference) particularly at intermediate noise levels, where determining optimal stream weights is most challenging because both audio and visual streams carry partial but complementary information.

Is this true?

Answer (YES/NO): NO